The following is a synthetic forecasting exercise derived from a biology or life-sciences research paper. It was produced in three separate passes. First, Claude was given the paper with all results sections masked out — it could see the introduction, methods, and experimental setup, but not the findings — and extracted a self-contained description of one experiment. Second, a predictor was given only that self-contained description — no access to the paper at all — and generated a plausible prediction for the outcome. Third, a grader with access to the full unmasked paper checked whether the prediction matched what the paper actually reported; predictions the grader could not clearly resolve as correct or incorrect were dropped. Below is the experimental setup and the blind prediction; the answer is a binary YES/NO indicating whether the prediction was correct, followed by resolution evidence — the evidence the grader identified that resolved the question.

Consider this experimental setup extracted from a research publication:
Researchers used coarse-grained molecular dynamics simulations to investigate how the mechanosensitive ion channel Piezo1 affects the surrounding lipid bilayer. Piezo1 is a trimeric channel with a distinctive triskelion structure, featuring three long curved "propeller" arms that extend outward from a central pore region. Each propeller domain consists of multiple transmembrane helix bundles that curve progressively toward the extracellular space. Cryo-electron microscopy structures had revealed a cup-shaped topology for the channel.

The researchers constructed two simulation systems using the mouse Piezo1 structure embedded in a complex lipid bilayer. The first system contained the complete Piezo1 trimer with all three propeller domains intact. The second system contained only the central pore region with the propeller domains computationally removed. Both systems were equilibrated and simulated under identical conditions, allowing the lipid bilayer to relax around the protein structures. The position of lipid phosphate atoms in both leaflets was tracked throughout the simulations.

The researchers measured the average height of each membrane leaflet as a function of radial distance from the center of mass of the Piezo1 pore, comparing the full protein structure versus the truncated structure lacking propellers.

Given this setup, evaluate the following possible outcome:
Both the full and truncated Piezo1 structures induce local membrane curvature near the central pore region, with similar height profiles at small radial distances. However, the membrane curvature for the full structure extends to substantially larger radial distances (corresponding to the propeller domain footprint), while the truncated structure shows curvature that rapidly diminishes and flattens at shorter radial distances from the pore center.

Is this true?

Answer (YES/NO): NO